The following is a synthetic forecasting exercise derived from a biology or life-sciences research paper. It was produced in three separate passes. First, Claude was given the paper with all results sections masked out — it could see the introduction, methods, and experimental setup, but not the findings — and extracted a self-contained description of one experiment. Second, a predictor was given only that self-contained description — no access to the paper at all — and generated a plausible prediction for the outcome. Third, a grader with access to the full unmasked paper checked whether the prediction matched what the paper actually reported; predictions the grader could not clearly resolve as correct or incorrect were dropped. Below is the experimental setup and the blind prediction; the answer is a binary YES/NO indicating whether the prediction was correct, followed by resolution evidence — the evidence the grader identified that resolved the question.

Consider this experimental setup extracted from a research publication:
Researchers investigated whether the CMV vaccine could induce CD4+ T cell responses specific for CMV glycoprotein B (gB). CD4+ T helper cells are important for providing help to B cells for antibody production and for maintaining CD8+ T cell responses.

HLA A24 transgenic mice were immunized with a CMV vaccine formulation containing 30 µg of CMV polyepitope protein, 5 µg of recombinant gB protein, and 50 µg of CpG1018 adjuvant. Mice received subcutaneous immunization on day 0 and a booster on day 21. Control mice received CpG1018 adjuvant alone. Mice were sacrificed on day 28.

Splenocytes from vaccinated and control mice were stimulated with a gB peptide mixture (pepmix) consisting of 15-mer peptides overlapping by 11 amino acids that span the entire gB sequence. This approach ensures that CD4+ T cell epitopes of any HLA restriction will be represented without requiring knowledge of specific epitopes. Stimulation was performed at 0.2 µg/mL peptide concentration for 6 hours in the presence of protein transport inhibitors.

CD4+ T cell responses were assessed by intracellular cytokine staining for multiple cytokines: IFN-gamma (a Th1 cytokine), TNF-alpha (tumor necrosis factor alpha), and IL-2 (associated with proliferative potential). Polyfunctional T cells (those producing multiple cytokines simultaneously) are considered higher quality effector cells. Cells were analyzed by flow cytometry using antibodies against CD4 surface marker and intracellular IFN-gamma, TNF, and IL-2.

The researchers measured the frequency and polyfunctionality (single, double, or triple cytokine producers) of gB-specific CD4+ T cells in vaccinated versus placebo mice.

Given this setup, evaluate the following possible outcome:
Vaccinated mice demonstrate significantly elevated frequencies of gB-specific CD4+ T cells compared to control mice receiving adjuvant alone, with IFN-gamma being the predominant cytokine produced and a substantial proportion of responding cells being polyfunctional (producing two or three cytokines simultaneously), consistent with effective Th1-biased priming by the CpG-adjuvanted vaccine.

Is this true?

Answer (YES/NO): YES